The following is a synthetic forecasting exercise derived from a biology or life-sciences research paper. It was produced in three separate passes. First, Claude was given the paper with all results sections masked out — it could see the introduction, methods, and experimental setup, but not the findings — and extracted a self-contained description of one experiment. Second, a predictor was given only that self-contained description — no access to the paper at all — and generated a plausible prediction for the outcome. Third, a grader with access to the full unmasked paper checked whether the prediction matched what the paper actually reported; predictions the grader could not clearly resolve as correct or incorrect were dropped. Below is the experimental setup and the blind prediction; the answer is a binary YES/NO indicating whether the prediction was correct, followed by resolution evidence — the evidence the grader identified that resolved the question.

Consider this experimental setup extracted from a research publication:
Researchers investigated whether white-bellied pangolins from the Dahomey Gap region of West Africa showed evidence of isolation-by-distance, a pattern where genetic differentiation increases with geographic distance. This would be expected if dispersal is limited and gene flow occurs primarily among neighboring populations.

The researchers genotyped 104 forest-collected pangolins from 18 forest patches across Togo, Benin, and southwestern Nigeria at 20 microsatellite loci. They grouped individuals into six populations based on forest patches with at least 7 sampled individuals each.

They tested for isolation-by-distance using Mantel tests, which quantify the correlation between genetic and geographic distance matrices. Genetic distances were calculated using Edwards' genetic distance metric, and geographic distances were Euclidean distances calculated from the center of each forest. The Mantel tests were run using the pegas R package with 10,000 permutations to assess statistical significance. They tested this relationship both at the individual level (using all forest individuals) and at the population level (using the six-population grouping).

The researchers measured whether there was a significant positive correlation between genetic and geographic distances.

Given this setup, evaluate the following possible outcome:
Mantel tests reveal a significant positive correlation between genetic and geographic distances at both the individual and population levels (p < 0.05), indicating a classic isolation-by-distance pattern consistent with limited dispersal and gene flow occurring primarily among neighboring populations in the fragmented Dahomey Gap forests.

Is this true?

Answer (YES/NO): YES